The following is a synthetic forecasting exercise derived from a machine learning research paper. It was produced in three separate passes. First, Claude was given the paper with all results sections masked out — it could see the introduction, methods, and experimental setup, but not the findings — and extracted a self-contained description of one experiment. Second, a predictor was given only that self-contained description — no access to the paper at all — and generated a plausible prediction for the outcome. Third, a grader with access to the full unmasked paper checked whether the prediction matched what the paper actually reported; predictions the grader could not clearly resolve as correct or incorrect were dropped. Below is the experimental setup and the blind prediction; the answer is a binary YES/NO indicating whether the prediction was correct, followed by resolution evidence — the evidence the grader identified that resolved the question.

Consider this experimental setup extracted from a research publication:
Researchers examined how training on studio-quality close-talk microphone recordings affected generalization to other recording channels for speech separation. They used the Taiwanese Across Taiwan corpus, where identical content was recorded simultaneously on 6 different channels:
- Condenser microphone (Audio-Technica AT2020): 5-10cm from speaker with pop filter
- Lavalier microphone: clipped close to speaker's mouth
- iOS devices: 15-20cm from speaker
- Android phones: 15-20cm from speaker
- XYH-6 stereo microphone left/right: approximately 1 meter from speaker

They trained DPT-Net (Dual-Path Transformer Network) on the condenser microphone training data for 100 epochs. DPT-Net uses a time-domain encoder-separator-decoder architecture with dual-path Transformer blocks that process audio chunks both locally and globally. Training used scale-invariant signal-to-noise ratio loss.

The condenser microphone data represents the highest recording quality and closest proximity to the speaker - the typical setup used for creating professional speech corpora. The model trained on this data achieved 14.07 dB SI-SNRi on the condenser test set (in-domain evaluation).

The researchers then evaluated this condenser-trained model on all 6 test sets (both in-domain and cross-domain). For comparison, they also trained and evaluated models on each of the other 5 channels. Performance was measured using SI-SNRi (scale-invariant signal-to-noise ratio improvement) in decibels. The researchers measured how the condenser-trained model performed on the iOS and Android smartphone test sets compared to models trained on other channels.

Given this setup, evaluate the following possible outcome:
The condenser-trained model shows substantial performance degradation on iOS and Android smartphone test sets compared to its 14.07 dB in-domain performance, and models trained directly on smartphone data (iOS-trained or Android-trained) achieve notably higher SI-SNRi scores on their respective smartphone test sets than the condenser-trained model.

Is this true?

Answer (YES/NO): YES